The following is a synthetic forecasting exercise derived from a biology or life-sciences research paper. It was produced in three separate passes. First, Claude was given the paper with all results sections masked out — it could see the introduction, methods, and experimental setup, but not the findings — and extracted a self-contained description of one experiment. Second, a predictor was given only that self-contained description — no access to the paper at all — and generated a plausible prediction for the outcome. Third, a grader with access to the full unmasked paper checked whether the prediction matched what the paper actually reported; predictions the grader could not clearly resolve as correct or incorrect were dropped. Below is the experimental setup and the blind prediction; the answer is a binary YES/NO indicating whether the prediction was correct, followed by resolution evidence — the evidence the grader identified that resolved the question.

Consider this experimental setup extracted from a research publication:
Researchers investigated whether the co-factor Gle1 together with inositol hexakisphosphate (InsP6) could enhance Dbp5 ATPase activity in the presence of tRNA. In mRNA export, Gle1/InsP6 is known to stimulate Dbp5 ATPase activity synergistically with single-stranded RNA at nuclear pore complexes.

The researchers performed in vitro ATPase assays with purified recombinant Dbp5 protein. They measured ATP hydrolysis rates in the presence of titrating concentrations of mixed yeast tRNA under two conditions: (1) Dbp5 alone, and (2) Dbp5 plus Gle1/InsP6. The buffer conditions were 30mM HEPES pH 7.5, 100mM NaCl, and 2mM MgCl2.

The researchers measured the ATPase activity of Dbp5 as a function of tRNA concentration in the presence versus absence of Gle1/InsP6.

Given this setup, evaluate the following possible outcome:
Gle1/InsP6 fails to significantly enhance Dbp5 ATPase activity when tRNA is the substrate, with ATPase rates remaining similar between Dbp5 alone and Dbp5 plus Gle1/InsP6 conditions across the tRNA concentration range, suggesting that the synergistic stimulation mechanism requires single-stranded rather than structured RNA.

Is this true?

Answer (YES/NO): NO